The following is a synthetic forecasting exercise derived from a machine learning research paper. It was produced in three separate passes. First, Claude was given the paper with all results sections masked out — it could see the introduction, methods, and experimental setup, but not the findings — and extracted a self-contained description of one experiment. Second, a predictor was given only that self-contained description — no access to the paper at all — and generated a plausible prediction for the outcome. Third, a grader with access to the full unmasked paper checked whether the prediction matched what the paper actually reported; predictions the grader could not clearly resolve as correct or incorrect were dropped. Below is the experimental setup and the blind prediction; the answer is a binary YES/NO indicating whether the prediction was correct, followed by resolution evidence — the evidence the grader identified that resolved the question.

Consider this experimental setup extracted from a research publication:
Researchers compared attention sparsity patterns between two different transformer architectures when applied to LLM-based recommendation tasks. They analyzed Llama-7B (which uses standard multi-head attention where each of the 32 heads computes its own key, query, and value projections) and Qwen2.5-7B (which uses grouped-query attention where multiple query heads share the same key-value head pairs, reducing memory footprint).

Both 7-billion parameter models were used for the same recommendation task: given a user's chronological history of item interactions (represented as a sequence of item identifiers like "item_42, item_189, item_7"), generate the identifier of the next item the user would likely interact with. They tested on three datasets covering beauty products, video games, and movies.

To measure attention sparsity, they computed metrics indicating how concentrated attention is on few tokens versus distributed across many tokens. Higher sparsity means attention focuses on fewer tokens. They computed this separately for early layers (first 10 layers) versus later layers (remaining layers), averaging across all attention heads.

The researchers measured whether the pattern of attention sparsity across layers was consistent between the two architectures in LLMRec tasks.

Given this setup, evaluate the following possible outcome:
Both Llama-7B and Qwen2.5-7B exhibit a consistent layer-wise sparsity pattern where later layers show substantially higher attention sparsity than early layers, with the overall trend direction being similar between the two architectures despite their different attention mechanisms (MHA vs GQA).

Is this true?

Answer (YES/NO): YES